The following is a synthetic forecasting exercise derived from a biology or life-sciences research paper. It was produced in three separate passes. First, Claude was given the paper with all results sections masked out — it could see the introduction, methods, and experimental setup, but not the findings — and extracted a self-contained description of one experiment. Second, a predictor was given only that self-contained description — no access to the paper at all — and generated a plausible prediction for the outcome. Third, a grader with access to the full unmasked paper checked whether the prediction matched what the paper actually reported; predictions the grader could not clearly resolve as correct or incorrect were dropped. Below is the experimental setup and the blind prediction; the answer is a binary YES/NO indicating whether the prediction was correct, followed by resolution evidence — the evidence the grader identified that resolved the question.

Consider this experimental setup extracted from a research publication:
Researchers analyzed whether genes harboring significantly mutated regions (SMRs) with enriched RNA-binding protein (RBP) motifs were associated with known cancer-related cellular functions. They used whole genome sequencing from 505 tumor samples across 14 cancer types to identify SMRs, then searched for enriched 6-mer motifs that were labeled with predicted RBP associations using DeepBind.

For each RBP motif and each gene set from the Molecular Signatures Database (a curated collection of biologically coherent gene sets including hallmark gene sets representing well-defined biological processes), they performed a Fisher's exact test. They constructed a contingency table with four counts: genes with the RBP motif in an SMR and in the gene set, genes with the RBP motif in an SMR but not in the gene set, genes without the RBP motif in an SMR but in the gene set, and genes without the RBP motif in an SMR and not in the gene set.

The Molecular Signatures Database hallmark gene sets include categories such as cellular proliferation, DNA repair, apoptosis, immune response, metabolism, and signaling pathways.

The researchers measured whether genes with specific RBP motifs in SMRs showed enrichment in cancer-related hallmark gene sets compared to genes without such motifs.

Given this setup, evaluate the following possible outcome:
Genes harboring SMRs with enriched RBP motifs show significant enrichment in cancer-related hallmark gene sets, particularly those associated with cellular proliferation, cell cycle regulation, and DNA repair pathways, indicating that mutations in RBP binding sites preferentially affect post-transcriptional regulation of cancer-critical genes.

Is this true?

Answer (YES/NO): NO